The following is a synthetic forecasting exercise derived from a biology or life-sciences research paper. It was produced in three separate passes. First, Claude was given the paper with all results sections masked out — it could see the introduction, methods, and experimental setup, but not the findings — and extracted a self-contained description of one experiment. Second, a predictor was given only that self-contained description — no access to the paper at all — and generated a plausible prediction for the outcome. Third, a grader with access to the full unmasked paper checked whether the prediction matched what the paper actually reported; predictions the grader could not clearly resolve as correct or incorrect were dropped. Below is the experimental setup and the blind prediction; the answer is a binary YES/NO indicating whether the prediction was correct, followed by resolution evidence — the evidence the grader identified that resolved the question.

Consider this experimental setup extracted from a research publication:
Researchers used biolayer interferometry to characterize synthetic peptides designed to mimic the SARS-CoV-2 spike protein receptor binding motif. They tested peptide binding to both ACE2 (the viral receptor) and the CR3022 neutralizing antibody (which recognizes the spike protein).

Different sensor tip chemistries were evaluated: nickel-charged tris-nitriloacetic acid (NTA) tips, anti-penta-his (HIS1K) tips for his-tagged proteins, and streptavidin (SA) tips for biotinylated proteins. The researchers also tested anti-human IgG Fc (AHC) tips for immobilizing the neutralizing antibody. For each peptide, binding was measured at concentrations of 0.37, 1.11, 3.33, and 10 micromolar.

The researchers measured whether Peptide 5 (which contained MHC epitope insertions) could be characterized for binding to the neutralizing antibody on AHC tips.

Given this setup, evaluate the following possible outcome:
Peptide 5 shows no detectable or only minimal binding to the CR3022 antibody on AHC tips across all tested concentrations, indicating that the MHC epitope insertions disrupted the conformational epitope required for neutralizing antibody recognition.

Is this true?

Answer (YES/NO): NO